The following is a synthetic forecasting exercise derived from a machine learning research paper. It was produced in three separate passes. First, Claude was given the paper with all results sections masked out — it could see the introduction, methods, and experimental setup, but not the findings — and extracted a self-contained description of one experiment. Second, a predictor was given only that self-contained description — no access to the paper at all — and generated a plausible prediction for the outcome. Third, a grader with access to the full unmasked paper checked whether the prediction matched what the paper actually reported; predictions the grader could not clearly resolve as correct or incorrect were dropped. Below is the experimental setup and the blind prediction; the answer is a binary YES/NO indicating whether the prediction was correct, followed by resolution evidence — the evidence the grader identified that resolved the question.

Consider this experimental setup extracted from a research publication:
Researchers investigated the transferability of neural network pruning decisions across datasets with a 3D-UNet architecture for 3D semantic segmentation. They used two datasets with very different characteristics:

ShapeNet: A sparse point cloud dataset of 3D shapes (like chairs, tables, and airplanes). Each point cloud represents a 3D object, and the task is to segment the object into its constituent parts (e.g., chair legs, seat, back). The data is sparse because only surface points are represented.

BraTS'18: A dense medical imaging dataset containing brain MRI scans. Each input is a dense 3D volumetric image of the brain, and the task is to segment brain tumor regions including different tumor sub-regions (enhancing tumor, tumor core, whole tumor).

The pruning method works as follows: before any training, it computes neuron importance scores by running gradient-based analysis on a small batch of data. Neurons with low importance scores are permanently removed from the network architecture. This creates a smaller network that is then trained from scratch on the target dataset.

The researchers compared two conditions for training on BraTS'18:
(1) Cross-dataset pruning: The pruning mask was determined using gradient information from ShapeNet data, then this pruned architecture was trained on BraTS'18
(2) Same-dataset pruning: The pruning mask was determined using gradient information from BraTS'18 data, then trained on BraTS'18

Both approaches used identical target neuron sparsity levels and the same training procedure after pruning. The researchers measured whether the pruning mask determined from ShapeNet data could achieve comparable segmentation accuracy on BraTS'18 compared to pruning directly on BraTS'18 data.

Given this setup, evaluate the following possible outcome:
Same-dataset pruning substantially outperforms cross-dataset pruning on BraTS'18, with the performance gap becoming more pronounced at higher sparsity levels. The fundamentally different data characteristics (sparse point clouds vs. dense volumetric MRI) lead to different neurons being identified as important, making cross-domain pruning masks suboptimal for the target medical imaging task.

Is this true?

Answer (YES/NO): NO